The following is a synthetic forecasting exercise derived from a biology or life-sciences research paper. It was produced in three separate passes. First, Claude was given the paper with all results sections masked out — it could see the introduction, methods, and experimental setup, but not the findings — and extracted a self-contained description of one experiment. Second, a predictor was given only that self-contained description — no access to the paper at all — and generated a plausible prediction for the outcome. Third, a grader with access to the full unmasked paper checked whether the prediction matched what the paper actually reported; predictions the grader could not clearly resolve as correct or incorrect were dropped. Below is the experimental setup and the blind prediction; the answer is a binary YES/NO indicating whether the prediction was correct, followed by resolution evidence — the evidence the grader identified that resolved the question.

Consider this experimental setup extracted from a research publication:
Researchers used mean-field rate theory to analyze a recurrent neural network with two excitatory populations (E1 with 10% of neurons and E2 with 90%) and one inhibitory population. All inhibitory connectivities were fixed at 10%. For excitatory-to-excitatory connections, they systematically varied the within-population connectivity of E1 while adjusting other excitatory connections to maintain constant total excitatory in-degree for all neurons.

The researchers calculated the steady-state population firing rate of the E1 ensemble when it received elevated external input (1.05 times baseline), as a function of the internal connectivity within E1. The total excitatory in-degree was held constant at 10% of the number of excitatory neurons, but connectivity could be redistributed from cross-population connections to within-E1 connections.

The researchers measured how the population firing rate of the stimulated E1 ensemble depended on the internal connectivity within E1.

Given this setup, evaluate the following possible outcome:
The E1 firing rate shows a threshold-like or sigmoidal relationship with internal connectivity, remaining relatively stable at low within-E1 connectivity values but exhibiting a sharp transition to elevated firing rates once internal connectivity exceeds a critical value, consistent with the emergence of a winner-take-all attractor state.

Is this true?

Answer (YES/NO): NO